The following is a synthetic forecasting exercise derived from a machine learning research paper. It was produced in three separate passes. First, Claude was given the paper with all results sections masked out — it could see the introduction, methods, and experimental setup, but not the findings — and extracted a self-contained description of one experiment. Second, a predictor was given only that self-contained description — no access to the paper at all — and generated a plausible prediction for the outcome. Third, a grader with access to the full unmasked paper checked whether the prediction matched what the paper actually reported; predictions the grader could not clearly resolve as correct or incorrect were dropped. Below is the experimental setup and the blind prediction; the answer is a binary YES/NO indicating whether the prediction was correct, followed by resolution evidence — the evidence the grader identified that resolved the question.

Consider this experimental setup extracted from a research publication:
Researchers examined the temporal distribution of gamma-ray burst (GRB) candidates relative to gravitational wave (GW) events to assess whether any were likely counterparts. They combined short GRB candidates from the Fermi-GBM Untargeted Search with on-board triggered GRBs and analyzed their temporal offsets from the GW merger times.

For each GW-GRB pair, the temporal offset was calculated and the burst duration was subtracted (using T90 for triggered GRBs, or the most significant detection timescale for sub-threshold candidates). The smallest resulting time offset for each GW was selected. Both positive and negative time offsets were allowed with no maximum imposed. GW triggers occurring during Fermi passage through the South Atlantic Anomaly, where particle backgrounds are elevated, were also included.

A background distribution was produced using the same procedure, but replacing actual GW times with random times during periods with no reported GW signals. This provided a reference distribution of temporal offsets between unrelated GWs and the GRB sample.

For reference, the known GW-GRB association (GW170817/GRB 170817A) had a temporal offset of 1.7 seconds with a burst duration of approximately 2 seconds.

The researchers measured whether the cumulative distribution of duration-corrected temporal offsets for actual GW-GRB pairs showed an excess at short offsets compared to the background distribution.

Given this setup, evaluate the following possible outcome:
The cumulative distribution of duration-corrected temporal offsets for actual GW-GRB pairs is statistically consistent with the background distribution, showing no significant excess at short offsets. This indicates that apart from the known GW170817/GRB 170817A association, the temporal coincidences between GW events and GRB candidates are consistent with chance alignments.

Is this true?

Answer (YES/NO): YES